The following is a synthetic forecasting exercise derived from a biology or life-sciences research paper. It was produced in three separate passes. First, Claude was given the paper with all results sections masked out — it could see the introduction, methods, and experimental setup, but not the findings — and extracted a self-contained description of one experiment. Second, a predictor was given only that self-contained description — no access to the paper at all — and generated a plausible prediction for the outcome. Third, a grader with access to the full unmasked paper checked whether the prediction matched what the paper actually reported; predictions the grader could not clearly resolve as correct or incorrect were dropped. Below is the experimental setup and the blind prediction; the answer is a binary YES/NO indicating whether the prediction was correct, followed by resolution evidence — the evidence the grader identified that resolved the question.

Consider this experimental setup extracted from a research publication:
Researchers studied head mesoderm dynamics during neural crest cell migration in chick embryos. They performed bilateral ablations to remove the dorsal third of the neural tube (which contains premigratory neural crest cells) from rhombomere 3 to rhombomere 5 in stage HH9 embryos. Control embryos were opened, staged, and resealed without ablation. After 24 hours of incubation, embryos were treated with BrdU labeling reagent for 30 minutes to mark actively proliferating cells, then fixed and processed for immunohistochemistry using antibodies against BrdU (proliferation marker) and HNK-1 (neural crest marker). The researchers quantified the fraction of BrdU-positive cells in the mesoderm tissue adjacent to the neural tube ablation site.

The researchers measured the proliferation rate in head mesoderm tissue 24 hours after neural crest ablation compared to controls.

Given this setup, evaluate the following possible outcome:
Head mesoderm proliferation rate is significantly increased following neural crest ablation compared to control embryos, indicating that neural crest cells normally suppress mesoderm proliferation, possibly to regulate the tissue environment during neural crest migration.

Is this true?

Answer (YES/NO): YES